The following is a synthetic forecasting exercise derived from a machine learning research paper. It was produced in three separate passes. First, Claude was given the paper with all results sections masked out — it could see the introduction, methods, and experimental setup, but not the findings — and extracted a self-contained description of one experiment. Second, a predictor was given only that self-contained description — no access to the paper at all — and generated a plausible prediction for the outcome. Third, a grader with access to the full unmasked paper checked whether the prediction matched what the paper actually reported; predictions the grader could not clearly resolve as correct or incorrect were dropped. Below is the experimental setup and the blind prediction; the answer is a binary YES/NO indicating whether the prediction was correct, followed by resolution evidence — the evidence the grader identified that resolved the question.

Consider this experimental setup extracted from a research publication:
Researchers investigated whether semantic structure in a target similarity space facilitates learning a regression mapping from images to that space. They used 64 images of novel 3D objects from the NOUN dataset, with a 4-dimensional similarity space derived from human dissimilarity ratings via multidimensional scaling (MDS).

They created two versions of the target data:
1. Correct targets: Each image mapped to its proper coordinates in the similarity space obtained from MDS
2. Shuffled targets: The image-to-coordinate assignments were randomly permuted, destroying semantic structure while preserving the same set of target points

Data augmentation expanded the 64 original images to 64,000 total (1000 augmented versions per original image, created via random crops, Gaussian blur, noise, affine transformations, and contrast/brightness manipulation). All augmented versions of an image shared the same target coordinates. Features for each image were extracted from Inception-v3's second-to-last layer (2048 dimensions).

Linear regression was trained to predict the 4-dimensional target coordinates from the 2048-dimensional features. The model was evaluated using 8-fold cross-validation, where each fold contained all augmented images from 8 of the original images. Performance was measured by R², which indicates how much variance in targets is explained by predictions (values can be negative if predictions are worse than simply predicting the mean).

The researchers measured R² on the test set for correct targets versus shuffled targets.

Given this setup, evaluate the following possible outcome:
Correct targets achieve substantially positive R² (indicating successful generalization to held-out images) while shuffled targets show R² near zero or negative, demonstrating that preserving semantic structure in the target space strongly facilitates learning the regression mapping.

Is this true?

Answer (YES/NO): YES